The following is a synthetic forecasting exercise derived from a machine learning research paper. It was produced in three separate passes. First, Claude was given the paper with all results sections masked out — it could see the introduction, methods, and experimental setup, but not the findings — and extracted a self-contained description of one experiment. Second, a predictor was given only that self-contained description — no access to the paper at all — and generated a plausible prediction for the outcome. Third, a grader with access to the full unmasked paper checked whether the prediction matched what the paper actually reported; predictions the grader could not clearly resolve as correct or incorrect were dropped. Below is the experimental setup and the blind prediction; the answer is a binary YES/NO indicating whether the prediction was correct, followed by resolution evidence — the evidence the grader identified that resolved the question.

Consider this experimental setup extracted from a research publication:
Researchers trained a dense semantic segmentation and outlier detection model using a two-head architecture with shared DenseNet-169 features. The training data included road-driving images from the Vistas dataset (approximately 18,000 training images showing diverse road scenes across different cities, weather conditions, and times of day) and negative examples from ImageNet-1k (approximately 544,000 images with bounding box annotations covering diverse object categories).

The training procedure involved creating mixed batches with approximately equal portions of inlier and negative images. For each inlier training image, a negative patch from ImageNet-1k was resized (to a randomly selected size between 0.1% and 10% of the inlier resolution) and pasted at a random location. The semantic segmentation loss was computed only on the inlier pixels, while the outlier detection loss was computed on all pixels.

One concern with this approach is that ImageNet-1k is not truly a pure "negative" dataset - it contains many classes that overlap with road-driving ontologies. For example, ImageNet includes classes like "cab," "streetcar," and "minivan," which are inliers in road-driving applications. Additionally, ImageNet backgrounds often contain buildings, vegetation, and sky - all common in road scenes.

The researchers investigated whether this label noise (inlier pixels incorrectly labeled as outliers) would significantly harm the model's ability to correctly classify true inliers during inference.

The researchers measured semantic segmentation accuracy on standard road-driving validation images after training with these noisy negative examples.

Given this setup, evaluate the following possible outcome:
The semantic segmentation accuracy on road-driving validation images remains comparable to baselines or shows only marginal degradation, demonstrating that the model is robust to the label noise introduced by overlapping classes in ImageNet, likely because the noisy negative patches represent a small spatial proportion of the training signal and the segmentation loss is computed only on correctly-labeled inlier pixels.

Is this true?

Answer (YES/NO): YES